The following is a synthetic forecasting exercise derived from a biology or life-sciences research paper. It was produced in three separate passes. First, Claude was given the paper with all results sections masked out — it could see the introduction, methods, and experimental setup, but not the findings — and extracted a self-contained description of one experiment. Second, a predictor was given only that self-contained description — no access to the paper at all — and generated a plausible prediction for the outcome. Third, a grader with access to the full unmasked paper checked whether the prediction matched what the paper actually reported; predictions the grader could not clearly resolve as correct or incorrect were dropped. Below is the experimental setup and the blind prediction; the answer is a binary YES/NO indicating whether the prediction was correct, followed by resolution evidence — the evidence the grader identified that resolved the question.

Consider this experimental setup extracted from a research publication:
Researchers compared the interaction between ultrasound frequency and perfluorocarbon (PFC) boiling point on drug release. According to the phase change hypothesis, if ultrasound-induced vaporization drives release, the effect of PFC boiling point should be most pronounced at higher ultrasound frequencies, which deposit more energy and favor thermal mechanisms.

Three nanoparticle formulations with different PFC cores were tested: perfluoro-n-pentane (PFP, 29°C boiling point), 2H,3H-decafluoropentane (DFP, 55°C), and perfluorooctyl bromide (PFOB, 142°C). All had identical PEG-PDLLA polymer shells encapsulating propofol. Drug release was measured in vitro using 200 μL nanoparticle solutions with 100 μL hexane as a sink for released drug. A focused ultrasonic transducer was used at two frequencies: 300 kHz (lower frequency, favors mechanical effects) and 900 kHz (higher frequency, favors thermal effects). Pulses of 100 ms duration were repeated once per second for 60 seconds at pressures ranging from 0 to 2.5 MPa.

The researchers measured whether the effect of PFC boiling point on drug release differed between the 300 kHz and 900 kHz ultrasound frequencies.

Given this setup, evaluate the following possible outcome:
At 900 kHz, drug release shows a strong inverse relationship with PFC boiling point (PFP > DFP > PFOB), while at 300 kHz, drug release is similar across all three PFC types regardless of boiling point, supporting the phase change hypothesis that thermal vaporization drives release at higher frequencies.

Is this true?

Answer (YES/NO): YES